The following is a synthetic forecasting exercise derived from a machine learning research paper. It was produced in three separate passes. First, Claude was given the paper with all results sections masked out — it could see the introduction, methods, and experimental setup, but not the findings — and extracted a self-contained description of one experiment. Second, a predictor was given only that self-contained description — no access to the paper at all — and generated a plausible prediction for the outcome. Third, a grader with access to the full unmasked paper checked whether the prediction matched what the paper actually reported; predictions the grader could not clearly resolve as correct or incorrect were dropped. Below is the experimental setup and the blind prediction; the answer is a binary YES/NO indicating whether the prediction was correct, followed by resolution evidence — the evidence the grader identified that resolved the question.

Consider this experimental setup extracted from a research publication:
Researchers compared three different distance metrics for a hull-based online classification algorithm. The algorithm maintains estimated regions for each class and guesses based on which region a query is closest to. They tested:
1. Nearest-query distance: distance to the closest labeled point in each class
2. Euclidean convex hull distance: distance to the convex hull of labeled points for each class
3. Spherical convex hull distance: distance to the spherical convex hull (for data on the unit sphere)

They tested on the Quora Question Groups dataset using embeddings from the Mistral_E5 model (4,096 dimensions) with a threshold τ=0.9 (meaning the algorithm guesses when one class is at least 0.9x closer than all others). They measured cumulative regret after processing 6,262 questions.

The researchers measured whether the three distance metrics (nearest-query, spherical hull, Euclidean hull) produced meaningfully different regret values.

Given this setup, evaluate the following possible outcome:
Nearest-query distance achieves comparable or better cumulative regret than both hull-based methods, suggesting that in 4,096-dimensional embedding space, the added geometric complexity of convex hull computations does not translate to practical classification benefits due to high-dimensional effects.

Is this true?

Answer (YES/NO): YES